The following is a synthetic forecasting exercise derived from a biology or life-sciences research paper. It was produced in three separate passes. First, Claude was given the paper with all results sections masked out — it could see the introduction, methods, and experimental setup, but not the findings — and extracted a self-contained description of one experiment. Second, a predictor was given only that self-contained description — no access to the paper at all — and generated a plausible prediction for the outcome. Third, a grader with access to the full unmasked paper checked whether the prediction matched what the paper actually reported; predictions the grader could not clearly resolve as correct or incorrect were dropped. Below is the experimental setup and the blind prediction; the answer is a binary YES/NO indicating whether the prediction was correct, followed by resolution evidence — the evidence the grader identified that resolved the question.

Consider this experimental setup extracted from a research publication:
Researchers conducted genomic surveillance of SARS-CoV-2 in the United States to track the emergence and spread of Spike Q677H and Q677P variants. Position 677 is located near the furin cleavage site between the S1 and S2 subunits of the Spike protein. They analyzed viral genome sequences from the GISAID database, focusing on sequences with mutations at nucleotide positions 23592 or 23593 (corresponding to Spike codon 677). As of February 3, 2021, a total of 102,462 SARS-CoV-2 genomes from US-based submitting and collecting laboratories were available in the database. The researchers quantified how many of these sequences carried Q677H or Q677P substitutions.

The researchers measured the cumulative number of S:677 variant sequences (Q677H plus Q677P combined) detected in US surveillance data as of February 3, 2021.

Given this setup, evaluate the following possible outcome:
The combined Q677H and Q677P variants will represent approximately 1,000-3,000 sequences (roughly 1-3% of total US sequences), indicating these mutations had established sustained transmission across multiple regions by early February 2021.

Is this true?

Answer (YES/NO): YES